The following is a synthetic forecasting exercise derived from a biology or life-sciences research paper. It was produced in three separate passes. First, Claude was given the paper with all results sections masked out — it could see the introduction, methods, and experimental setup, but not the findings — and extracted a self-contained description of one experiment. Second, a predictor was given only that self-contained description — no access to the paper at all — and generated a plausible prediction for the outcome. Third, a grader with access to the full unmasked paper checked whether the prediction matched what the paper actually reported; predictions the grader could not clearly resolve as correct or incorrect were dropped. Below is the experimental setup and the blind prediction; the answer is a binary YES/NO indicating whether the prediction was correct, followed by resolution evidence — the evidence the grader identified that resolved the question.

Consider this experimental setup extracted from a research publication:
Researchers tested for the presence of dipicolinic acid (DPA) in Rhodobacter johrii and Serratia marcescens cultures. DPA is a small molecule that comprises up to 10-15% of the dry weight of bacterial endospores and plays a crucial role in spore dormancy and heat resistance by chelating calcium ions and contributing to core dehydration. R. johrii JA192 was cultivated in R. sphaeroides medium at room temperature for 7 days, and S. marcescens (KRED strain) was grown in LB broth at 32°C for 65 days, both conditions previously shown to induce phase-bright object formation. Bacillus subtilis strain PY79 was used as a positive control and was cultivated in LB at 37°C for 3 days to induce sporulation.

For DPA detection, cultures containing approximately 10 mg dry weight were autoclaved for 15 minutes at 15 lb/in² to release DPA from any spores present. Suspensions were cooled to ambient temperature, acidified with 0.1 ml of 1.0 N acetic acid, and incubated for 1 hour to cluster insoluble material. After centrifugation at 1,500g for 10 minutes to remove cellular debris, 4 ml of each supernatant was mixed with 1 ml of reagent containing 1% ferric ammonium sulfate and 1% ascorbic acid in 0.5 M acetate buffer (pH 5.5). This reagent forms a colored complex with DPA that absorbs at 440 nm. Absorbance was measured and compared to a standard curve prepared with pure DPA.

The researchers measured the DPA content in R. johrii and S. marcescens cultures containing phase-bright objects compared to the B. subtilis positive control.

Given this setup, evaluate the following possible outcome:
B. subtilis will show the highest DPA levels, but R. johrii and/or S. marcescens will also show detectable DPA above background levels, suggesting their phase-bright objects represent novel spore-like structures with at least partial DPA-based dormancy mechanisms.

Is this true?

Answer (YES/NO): NO